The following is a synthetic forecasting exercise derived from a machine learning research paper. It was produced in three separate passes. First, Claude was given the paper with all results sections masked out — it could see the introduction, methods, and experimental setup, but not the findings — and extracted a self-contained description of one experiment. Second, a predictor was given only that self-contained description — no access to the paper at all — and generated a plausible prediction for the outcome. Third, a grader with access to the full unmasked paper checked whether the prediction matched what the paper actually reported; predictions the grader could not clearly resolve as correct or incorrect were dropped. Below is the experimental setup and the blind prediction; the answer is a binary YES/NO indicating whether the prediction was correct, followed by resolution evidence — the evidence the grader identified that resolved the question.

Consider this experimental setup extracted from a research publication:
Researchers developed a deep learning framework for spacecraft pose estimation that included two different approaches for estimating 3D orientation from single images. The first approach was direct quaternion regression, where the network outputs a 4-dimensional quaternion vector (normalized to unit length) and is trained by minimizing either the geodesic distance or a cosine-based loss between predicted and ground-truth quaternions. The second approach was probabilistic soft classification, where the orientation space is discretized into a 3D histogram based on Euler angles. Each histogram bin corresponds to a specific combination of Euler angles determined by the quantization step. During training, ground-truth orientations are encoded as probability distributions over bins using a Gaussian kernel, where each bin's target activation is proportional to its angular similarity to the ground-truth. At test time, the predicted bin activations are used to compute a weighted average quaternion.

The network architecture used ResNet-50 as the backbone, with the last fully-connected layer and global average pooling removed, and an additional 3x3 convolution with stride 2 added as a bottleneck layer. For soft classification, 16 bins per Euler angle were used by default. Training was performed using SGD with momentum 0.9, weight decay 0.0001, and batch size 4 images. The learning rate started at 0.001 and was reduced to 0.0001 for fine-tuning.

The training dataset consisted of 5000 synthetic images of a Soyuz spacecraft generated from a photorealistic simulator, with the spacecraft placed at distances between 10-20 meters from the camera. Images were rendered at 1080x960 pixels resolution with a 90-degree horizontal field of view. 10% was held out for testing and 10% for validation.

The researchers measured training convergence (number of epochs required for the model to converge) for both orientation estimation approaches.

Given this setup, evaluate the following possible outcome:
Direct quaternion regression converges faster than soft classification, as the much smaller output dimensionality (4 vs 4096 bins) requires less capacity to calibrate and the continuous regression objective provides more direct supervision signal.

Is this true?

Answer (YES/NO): YES